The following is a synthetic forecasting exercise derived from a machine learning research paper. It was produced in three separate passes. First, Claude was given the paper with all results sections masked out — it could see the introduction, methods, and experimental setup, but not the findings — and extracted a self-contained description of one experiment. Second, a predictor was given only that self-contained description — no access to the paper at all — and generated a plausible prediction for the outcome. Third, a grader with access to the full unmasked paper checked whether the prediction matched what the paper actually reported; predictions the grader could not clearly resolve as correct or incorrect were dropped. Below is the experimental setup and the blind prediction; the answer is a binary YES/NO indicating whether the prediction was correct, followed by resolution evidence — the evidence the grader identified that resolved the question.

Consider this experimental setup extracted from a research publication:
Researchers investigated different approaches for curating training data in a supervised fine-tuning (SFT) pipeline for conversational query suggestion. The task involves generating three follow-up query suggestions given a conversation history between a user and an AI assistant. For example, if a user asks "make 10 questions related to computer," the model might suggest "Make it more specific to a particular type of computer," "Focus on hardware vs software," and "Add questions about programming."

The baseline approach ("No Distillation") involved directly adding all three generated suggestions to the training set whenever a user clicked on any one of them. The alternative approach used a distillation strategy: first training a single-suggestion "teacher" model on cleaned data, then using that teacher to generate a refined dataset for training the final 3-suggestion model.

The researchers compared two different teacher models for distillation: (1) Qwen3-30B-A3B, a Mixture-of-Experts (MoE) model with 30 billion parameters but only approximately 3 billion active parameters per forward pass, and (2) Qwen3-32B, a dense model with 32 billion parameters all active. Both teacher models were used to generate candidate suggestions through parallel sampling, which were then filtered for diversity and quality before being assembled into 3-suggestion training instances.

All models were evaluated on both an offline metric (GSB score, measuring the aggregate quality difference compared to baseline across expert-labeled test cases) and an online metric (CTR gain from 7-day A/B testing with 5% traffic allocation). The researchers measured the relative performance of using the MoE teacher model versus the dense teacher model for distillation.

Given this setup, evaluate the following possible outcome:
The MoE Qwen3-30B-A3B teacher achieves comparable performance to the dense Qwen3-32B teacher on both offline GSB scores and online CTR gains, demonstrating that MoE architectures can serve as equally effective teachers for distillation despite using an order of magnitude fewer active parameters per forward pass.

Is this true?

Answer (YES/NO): NO